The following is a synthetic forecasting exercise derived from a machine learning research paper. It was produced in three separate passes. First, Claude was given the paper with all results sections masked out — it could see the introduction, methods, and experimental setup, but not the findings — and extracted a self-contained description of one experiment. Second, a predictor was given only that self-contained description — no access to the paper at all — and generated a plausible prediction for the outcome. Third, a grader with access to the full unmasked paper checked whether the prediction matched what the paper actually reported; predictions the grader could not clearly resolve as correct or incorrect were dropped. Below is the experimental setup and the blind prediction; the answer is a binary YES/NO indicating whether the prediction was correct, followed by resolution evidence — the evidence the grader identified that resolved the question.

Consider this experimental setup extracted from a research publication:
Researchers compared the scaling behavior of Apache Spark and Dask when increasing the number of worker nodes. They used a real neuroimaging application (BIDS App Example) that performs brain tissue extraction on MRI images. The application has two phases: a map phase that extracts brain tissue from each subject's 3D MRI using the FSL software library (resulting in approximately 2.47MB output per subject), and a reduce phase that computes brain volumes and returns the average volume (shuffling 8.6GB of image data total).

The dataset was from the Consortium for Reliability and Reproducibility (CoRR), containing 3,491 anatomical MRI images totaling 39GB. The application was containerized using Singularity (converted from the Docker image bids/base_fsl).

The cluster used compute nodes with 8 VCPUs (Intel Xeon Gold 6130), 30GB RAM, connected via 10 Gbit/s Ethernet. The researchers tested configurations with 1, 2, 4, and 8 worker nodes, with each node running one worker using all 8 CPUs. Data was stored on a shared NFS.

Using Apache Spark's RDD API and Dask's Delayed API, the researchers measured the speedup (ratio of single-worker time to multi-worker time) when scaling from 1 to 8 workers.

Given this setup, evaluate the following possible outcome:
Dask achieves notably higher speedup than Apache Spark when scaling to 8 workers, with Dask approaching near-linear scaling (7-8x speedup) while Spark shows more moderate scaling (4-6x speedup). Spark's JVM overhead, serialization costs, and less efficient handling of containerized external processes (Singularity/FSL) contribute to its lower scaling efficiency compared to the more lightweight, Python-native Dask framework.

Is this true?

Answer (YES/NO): NO